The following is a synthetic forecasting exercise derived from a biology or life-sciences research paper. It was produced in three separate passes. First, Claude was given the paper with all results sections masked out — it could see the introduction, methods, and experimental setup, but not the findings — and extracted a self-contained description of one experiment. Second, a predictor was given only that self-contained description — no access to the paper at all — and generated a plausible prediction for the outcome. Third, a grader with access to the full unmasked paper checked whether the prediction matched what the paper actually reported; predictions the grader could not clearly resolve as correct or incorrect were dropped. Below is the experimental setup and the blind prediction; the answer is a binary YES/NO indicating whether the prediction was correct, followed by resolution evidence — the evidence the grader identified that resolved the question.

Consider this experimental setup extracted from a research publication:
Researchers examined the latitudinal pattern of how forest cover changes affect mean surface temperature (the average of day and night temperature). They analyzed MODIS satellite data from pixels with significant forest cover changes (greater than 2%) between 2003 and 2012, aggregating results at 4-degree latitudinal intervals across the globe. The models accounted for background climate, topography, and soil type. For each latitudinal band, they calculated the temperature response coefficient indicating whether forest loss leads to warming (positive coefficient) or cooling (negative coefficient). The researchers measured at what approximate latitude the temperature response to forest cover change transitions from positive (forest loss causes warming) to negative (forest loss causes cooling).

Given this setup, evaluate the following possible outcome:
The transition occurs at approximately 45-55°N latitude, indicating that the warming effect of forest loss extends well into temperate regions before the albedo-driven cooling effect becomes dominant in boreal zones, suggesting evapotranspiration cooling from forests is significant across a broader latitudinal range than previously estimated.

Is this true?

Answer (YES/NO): YES